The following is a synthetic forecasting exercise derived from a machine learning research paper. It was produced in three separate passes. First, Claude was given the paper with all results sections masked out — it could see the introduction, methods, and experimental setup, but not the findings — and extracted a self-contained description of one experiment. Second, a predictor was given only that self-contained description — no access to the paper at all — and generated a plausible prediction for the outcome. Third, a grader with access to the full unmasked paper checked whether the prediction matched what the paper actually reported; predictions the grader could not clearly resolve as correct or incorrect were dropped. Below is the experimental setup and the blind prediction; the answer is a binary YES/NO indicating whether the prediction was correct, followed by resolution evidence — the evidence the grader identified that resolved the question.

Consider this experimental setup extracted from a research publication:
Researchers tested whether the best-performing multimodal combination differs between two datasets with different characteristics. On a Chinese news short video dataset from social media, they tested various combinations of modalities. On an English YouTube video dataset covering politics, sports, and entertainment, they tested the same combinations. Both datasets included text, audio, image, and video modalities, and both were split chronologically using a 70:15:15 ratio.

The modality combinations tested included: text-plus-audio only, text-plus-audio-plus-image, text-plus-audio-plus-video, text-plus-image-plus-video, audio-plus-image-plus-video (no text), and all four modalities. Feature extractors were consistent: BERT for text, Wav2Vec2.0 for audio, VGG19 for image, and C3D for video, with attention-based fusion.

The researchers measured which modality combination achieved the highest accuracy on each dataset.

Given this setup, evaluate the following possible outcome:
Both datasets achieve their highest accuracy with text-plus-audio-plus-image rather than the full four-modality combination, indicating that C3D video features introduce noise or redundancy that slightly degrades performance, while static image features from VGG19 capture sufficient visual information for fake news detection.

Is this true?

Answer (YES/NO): NO